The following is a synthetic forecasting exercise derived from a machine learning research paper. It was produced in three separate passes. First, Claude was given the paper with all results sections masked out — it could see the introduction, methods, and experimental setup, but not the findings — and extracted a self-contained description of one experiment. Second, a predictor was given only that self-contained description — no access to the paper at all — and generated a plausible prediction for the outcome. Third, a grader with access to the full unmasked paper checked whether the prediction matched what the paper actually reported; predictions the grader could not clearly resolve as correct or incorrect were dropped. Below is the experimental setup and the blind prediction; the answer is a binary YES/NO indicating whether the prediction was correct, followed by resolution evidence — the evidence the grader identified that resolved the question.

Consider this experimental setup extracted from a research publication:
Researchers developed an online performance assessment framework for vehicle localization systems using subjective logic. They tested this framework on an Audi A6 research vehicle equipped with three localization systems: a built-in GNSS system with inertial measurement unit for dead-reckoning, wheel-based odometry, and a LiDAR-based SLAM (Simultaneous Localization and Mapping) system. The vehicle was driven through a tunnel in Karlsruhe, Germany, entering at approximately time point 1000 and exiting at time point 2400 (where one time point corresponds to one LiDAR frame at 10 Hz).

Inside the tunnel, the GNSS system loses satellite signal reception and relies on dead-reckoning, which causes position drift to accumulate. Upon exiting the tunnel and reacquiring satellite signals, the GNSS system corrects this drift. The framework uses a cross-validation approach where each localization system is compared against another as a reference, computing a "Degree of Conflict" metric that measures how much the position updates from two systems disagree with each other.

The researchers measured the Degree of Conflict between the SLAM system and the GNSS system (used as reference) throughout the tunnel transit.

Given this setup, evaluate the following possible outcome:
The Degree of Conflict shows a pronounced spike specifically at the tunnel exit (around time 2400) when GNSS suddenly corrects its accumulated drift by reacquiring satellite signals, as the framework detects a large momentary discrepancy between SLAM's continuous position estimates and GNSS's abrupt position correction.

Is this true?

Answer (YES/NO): YES